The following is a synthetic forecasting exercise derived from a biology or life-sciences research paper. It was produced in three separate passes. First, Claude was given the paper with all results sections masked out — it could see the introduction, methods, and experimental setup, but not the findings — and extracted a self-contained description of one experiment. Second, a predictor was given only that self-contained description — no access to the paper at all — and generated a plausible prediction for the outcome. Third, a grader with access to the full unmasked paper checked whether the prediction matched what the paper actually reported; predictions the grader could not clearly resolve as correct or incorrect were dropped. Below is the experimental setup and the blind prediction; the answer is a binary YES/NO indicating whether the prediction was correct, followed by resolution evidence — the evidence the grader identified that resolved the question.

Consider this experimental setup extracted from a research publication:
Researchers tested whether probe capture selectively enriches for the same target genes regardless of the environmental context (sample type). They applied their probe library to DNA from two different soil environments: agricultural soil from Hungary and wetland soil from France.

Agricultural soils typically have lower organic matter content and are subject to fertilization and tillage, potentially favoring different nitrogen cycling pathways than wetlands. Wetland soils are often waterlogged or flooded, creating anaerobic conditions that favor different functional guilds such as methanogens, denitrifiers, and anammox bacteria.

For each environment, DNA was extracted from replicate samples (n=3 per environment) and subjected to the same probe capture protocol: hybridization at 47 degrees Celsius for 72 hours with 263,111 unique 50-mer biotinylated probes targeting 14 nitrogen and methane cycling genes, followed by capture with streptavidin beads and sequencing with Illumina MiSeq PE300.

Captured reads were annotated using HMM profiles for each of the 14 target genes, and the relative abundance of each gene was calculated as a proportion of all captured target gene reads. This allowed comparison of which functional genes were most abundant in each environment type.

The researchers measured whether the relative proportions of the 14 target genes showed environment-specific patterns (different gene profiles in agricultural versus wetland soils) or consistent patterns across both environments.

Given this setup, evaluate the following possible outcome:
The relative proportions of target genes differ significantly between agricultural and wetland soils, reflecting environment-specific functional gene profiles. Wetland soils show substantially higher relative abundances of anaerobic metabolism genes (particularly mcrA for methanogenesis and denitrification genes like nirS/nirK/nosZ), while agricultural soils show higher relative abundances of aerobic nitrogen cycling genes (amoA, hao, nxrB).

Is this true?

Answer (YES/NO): NO